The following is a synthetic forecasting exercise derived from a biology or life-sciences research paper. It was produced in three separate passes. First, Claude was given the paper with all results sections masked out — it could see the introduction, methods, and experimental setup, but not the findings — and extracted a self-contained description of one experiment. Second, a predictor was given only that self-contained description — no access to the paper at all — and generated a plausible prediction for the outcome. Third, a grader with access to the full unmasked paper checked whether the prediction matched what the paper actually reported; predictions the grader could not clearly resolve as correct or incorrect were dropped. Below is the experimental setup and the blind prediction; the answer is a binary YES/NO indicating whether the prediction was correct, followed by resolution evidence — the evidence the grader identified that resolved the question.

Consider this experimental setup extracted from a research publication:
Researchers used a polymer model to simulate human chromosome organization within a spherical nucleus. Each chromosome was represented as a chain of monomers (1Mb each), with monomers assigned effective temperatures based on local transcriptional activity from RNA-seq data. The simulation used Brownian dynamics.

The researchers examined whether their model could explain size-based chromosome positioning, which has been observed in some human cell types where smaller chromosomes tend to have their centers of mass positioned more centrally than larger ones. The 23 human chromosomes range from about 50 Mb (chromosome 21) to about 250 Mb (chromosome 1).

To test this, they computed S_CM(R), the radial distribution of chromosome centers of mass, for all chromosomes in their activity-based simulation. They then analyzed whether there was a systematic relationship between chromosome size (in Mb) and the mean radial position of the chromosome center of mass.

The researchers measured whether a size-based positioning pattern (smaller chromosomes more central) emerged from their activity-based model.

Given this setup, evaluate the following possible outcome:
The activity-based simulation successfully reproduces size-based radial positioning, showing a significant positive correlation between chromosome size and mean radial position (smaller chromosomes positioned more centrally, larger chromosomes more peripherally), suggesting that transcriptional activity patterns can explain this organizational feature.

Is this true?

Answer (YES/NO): NO